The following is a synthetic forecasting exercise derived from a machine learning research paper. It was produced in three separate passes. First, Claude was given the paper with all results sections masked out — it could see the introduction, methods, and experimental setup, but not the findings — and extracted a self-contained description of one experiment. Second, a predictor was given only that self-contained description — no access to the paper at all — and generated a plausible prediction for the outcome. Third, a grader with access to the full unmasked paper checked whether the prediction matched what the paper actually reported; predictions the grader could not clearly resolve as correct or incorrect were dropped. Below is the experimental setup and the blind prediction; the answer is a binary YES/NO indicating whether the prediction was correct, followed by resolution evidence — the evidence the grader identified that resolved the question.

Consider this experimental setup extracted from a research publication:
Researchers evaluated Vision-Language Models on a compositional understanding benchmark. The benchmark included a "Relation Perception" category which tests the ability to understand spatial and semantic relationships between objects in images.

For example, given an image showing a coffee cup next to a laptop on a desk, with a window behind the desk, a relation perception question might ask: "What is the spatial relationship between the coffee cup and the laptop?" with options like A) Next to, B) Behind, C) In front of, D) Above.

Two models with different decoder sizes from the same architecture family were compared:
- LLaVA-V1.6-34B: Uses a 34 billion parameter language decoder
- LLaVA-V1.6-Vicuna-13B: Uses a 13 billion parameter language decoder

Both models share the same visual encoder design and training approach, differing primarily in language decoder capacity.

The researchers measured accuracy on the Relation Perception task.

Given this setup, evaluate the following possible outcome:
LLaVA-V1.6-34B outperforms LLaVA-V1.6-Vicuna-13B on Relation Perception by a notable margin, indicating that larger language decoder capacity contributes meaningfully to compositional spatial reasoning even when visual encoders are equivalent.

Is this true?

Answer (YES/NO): YES